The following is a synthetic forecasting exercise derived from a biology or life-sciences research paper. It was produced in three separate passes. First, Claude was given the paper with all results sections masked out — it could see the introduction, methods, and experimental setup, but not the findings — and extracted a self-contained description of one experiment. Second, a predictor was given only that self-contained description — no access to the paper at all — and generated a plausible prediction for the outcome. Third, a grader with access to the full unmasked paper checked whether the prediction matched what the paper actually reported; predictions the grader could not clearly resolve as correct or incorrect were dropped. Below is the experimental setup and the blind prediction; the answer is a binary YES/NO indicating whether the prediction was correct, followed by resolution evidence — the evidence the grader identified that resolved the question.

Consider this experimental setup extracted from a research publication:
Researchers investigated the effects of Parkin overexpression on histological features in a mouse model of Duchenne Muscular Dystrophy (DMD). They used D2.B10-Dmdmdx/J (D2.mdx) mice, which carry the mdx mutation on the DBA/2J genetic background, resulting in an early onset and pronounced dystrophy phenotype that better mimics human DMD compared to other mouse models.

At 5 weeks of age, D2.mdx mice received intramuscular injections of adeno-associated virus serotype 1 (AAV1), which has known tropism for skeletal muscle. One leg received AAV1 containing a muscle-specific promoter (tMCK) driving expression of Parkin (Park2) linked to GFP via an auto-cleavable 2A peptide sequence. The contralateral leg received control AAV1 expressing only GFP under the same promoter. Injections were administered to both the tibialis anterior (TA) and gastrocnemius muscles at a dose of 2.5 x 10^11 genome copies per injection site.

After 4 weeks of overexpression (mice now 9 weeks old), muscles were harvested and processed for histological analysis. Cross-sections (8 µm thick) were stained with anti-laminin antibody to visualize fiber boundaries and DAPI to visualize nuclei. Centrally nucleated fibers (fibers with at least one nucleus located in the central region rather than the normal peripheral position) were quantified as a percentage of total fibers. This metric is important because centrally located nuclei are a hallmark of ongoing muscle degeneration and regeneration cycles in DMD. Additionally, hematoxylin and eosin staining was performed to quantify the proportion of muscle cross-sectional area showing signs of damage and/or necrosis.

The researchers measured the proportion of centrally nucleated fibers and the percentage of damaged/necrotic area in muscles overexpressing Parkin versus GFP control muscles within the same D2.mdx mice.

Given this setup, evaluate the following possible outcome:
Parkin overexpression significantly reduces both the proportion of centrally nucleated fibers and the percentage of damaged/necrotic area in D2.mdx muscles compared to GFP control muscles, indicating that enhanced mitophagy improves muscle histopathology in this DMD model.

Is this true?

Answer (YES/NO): NO